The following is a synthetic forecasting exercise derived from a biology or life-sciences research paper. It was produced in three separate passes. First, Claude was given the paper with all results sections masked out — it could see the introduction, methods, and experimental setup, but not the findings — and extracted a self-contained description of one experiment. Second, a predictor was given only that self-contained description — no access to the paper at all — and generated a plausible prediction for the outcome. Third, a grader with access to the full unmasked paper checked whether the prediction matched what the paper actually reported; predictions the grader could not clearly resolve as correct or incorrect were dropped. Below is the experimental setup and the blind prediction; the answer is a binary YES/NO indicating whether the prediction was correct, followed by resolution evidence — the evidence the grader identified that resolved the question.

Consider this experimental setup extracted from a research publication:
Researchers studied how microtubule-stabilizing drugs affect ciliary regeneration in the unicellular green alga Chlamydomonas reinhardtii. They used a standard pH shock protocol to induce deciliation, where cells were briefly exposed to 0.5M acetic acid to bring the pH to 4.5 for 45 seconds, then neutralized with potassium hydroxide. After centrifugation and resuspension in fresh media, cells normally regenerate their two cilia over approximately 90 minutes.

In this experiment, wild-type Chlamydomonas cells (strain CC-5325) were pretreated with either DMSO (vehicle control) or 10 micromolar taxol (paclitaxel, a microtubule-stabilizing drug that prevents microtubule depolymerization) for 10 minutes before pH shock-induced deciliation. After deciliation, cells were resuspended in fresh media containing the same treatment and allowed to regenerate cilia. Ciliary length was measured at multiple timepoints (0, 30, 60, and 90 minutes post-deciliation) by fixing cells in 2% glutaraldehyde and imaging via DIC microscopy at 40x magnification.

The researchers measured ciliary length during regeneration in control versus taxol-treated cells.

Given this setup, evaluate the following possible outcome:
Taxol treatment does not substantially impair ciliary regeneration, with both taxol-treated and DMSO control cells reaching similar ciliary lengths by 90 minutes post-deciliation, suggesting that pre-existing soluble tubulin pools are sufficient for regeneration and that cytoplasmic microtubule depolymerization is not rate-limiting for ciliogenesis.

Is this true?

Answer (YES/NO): YES